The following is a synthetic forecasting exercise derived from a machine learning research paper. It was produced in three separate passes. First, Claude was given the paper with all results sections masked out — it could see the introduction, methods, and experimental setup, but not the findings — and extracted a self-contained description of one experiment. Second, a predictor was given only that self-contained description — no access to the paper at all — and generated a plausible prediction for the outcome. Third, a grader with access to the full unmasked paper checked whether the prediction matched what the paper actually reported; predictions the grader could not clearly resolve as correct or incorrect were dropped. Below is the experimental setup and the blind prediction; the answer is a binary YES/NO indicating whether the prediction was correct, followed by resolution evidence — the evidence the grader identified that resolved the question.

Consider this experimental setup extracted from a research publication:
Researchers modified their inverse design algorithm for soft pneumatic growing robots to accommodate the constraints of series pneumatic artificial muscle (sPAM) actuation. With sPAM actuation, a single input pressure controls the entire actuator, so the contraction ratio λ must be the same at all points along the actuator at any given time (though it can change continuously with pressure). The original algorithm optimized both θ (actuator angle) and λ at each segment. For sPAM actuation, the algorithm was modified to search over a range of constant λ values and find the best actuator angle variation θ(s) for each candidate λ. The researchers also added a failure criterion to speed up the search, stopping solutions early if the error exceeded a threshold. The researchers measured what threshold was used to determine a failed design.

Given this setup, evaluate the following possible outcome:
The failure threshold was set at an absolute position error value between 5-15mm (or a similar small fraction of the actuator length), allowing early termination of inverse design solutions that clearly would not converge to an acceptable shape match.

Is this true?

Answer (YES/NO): NO